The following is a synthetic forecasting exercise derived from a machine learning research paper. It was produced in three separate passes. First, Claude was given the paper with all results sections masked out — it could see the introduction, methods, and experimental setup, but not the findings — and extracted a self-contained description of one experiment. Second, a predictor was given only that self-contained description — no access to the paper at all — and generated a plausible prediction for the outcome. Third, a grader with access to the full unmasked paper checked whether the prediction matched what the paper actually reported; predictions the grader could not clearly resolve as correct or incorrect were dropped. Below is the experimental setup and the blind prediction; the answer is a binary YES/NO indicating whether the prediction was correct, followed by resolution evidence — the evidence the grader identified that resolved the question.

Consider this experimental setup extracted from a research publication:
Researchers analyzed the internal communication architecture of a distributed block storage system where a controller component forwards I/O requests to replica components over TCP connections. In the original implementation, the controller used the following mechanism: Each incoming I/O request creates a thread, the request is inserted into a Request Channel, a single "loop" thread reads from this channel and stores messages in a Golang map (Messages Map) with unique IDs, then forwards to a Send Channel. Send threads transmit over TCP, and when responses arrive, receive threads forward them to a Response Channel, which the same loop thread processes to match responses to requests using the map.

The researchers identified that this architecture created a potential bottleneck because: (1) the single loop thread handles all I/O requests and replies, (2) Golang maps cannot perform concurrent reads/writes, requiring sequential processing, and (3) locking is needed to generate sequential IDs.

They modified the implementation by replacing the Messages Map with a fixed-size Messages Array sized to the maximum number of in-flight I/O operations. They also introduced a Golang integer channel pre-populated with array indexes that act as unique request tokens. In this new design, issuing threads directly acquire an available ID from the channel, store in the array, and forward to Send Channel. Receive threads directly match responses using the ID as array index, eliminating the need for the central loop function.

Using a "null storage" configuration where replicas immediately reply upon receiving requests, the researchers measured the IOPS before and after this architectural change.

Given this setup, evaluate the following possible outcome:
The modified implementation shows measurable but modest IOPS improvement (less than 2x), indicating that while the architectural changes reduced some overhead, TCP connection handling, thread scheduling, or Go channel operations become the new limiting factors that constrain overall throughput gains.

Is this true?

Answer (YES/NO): NO